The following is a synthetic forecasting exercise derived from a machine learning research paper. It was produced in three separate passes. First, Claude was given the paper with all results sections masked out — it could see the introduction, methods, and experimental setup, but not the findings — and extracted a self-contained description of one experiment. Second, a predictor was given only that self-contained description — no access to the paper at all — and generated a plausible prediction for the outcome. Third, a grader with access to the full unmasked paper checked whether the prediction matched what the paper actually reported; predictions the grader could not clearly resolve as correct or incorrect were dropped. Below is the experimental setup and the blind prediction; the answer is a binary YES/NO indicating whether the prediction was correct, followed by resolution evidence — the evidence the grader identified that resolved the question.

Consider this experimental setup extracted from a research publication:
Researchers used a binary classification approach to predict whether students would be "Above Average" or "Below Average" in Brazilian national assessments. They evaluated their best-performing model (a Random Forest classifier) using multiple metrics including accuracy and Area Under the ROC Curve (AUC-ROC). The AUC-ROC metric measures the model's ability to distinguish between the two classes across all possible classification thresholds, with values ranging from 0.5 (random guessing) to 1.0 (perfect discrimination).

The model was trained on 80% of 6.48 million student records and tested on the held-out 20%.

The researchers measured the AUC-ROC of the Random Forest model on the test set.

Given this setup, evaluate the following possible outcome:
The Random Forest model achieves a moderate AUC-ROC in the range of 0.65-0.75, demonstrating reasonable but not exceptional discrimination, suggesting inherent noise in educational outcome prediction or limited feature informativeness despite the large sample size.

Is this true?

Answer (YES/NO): NO